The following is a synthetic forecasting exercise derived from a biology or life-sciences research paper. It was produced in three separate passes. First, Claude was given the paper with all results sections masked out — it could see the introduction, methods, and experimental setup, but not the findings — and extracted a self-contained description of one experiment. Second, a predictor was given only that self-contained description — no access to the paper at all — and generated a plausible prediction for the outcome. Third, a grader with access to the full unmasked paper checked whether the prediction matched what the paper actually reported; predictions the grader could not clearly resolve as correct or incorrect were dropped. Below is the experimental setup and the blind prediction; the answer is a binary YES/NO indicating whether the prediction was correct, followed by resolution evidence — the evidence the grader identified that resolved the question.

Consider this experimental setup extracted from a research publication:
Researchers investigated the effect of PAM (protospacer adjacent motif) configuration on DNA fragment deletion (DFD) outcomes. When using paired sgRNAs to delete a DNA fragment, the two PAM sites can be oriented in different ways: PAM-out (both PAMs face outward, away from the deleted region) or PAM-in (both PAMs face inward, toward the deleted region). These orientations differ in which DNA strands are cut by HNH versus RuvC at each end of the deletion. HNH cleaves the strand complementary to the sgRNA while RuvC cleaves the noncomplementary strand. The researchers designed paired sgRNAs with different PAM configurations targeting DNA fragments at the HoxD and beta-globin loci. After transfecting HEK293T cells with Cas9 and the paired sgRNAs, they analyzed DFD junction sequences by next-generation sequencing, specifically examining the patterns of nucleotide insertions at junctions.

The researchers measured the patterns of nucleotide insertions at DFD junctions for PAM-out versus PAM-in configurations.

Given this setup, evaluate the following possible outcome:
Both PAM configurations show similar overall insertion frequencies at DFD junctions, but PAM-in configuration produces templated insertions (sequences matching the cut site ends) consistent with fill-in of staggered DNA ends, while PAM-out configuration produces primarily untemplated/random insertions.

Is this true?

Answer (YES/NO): NO